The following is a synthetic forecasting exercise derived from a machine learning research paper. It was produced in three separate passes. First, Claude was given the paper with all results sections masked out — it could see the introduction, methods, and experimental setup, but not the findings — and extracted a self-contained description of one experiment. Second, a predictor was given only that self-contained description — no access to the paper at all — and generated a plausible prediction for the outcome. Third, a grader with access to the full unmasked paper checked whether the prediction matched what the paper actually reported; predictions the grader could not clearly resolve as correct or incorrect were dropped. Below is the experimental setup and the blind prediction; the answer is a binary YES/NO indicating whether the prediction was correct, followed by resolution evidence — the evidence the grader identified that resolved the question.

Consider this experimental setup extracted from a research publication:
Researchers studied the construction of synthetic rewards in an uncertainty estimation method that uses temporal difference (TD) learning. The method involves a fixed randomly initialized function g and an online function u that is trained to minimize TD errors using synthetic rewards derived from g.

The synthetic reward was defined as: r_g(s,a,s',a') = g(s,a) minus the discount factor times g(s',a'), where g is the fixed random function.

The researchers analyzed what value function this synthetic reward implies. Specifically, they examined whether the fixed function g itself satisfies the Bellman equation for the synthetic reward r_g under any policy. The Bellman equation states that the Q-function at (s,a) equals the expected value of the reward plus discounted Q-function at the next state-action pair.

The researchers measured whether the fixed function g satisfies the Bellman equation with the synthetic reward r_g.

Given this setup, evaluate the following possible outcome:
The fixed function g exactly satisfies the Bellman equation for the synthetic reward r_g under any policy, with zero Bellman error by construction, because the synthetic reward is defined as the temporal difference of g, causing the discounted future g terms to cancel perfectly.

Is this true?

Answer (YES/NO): YES